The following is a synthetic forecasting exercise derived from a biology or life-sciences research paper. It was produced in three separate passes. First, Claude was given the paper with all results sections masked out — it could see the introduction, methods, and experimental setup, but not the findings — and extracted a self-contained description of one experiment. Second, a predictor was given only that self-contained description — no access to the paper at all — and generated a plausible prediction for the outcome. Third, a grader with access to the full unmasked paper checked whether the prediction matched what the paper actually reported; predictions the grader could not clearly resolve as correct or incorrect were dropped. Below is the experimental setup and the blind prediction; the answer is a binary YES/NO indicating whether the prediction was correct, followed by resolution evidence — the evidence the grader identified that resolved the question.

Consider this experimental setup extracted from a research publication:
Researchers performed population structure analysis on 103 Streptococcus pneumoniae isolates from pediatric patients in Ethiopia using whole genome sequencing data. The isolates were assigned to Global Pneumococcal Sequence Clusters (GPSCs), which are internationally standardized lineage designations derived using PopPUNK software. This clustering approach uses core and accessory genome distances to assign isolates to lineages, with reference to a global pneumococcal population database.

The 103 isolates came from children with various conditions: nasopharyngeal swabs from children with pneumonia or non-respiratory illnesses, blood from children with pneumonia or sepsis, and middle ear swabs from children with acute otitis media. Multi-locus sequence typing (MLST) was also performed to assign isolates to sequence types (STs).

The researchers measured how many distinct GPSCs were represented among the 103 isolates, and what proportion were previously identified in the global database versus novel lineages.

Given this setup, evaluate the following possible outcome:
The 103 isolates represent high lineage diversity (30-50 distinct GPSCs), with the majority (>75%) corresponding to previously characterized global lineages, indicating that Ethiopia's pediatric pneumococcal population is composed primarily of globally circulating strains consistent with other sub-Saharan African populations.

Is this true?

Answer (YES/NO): YES